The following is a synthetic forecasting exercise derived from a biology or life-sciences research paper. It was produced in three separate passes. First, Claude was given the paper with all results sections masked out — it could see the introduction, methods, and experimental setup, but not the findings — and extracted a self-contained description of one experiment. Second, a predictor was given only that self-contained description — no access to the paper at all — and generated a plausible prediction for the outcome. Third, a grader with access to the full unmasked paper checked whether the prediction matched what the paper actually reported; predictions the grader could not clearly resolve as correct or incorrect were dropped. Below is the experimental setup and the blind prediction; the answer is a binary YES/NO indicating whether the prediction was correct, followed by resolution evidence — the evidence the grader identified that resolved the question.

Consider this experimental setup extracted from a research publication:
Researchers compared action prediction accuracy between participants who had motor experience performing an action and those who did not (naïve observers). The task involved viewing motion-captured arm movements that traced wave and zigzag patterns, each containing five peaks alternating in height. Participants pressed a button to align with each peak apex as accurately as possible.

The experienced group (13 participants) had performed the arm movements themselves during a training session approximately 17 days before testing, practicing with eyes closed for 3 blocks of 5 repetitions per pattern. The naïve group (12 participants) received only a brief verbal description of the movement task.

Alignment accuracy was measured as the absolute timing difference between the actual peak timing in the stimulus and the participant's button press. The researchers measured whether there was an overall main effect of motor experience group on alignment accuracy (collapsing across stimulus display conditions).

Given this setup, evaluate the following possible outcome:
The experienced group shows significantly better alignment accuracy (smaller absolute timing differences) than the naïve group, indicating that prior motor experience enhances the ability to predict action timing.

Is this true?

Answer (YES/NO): NO